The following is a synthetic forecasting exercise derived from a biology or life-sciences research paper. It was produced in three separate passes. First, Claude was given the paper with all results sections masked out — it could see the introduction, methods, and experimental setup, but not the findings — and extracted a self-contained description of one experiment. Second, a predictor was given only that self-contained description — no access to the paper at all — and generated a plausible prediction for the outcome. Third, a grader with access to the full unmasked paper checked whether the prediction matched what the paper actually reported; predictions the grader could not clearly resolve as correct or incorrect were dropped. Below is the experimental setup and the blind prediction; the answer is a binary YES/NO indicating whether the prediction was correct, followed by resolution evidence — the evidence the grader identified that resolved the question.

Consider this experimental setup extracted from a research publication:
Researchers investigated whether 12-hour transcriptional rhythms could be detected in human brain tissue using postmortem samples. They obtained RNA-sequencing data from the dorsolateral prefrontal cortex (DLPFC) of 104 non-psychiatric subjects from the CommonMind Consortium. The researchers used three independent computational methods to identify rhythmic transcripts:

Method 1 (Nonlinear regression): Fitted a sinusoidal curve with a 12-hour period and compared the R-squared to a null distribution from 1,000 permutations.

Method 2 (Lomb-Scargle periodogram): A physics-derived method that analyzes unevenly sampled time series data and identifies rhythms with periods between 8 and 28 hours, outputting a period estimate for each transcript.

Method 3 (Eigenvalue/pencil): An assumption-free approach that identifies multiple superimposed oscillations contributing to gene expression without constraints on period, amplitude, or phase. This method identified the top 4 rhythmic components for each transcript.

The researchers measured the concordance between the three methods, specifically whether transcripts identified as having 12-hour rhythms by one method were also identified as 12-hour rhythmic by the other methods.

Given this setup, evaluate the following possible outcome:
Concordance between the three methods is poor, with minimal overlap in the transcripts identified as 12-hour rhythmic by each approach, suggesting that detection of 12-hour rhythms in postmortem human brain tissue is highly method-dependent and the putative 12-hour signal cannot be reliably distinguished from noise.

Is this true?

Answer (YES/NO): NO